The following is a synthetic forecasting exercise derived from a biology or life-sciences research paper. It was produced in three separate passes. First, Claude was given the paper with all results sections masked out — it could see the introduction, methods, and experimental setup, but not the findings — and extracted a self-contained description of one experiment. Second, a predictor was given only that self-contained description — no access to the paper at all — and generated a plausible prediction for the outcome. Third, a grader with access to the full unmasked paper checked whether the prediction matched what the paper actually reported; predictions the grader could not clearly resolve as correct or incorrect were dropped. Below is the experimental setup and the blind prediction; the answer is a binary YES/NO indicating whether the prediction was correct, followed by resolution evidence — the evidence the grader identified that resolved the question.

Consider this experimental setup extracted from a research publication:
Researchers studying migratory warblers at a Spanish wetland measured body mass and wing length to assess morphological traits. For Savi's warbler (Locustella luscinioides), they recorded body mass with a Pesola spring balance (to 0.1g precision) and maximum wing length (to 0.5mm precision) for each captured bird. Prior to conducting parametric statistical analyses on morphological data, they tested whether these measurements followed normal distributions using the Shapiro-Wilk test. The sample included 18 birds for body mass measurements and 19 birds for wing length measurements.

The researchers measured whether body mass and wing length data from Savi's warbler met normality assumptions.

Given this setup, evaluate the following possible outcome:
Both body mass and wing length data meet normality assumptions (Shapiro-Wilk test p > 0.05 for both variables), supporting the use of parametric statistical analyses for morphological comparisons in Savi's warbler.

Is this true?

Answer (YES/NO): NO